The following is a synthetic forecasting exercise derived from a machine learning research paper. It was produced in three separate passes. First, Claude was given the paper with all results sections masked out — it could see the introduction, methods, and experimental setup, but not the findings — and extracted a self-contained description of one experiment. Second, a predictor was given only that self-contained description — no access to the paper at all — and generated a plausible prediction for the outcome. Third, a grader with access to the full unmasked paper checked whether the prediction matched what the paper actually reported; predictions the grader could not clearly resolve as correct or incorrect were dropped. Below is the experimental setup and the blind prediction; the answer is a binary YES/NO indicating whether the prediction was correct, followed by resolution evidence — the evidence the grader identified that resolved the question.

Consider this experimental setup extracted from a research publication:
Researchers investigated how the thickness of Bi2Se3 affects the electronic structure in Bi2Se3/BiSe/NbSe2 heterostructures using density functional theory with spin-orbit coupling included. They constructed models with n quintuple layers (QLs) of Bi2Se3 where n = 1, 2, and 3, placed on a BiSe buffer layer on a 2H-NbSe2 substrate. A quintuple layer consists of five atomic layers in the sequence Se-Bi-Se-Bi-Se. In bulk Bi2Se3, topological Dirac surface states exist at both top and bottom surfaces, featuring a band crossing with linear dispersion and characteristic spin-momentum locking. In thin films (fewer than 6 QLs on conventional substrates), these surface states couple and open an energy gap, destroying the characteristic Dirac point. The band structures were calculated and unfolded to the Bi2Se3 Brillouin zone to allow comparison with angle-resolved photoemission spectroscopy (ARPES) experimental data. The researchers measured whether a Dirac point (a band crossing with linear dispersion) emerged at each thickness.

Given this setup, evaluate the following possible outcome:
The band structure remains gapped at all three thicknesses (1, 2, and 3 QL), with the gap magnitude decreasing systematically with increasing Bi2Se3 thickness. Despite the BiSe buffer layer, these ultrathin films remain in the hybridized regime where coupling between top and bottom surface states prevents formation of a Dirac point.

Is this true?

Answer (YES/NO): NO